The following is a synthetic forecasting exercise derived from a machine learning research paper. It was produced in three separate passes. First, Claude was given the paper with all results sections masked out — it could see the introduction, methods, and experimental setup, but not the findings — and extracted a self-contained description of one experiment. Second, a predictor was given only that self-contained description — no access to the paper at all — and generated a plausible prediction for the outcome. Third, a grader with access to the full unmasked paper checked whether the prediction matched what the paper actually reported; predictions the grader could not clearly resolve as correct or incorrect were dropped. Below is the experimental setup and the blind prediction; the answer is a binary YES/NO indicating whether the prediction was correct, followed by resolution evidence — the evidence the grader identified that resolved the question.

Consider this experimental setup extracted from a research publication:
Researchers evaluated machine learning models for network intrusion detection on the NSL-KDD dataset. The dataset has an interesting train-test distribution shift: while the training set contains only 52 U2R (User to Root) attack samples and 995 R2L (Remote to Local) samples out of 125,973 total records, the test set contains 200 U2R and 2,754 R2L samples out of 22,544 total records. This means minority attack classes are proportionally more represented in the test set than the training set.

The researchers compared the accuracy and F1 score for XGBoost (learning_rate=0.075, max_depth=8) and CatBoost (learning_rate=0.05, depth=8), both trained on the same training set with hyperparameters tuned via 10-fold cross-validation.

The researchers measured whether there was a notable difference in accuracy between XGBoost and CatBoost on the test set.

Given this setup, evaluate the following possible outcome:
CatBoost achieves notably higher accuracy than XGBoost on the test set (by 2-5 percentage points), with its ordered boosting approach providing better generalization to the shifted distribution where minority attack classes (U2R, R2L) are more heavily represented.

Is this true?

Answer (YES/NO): NO